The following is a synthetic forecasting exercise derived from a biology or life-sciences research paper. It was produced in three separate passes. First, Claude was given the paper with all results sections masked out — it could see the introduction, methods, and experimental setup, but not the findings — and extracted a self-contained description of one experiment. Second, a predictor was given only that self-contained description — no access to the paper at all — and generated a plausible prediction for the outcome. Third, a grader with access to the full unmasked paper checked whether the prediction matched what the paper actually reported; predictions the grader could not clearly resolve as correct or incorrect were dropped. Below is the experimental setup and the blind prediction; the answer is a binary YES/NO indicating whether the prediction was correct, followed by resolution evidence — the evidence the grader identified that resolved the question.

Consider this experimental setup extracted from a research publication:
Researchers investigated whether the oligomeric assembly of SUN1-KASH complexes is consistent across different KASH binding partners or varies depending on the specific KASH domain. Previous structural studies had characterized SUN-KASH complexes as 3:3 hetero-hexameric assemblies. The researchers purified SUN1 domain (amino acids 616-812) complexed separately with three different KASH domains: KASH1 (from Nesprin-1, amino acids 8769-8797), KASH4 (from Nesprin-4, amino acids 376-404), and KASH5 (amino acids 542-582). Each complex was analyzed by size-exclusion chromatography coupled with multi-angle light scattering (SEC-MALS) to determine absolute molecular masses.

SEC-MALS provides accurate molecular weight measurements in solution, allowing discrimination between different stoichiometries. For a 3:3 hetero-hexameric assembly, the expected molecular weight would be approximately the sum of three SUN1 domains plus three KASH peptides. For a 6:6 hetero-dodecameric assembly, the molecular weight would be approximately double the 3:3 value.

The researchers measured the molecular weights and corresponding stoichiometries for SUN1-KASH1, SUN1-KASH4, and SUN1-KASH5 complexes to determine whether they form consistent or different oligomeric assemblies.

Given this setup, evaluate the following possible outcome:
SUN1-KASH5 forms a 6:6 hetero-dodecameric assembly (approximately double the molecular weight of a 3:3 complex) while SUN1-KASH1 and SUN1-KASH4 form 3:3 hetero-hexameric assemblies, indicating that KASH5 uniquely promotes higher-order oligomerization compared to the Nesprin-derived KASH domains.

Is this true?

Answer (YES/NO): NO